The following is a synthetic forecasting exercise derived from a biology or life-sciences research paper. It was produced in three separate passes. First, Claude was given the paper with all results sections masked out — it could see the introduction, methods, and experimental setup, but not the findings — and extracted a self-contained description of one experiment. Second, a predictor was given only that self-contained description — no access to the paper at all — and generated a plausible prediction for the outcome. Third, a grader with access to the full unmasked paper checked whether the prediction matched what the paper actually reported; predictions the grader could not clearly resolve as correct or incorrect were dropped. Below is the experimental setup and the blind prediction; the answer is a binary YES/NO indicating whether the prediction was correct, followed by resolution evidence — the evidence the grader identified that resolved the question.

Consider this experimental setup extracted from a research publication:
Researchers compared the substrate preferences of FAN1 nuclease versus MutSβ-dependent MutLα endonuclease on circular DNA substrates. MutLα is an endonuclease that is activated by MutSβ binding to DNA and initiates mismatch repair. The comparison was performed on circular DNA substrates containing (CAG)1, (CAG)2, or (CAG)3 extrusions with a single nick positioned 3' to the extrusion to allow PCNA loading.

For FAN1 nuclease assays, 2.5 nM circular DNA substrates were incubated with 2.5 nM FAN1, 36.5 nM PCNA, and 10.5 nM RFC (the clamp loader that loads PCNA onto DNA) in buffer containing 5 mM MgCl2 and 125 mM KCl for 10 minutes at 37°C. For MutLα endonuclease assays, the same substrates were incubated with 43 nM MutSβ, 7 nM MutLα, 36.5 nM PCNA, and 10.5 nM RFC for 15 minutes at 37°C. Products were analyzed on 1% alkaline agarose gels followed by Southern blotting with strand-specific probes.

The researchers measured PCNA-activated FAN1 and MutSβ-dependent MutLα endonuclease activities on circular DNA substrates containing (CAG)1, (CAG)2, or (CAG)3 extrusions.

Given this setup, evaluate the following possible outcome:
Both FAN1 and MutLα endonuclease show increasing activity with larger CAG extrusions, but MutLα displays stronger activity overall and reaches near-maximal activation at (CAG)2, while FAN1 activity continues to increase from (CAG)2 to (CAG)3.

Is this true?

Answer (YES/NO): NO